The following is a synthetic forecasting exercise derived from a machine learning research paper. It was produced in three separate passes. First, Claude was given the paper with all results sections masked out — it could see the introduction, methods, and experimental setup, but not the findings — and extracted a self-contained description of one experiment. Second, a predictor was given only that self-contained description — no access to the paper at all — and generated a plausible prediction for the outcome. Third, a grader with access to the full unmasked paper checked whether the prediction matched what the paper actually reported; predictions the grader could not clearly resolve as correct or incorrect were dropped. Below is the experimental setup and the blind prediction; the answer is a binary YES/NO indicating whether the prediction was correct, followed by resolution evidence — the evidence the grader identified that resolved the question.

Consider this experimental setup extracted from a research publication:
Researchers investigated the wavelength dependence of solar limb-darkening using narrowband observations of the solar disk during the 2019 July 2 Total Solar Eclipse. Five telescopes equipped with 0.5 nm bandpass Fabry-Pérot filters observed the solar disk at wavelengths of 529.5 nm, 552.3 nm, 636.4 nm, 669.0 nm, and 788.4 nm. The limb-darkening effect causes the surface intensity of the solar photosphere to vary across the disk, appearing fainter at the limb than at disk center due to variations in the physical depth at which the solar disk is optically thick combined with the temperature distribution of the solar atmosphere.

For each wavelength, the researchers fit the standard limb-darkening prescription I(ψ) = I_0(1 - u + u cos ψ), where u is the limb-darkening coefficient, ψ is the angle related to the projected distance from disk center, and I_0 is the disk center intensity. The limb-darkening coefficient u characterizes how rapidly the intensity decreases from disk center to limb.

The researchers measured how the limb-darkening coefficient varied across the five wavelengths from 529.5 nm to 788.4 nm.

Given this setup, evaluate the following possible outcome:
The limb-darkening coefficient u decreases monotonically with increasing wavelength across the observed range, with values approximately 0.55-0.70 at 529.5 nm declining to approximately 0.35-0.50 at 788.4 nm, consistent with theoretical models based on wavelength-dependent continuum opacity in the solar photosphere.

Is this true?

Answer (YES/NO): NO